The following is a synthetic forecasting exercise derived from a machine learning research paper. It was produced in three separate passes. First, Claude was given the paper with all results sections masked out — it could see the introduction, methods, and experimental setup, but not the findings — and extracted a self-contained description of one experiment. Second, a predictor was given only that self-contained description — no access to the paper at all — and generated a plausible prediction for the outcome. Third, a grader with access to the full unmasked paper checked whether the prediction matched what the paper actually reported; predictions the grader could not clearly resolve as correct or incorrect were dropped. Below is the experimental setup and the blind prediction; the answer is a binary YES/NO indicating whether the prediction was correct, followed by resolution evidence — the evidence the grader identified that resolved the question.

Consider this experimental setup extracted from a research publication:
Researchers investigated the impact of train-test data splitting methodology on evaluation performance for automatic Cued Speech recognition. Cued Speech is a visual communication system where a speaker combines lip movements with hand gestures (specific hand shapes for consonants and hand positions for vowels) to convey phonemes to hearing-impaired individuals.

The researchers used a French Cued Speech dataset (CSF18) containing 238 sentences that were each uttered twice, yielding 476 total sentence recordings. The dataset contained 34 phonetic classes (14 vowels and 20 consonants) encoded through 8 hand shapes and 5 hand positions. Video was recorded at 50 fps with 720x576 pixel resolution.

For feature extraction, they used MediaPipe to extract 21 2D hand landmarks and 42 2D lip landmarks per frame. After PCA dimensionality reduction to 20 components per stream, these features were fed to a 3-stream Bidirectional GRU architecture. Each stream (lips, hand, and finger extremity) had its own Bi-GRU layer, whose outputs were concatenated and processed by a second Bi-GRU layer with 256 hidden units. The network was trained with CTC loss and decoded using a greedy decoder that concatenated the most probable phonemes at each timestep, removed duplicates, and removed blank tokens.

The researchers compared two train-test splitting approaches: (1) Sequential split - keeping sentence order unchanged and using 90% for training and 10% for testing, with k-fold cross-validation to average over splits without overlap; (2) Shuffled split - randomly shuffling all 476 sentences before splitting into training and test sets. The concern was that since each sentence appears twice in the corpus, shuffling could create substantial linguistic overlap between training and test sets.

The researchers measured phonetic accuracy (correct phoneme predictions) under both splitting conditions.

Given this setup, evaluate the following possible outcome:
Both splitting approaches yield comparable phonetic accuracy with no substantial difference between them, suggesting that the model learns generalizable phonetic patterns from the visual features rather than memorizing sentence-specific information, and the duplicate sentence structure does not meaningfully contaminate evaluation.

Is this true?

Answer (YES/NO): NO